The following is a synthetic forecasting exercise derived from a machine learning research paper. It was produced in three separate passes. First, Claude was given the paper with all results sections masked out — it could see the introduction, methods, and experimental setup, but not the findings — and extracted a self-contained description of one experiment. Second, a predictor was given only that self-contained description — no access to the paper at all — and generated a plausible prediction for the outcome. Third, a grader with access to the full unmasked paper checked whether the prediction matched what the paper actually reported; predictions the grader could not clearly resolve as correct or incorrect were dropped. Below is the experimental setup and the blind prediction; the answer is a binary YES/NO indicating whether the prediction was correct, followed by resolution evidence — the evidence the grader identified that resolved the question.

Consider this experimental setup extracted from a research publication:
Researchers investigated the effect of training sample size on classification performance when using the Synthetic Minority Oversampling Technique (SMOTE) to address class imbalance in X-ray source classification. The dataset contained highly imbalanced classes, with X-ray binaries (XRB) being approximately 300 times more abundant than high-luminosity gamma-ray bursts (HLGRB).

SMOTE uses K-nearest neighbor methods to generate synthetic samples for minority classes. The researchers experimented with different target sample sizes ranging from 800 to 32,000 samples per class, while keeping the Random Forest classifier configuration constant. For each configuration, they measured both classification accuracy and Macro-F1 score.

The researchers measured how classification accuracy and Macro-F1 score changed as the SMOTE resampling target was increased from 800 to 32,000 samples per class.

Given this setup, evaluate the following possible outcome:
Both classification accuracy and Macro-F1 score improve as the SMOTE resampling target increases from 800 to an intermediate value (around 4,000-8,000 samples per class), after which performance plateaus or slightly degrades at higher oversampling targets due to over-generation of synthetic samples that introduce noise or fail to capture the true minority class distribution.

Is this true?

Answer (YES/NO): NO